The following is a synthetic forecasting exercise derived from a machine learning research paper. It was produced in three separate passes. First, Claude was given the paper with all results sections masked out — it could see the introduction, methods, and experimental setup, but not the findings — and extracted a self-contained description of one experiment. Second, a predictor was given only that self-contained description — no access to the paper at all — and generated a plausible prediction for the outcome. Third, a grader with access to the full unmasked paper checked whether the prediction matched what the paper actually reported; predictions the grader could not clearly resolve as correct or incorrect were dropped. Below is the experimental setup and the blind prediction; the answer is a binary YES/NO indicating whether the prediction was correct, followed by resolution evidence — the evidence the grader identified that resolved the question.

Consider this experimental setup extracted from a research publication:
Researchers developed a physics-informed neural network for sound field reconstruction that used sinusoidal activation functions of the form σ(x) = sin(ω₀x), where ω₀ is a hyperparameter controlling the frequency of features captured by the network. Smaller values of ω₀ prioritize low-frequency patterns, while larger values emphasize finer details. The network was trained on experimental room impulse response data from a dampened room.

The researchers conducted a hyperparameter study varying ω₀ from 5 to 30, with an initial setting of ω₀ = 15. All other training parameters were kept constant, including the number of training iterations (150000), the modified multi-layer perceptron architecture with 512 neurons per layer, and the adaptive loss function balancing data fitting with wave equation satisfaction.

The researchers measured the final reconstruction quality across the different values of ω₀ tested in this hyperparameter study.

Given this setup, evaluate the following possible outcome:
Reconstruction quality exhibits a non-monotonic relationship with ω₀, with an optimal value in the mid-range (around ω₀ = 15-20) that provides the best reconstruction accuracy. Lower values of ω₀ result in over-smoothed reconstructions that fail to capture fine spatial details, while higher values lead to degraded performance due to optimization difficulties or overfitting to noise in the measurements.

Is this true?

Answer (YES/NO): NO